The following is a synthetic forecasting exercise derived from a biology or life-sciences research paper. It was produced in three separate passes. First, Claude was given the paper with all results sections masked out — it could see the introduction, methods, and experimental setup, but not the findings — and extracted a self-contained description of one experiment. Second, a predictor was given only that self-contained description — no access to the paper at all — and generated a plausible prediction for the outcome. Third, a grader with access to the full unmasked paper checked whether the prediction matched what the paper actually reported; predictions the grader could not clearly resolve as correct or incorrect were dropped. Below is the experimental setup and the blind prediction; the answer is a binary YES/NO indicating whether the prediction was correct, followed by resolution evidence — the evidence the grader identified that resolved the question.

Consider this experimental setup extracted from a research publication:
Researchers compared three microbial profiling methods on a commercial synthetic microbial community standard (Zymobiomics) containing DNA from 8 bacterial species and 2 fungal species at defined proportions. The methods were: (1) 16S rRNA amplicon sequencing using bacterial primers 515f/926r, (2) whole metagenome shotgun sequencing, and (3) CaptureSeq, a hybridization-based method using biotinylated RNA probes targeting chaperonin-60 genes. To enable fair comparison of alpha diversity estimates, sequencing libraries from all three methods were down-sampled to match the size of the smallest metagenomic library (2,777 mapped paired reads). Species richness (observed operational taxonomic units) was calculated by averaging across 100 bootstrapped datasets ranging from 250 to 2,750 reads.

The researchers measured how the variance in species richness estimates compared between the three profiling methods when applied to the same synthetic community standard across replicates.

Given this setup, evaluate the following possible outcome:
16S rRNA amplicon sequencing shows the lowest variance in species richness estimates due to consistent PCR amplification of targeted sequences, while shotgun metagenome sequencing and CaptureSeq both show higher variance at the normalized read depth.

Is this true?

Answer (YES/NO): NO